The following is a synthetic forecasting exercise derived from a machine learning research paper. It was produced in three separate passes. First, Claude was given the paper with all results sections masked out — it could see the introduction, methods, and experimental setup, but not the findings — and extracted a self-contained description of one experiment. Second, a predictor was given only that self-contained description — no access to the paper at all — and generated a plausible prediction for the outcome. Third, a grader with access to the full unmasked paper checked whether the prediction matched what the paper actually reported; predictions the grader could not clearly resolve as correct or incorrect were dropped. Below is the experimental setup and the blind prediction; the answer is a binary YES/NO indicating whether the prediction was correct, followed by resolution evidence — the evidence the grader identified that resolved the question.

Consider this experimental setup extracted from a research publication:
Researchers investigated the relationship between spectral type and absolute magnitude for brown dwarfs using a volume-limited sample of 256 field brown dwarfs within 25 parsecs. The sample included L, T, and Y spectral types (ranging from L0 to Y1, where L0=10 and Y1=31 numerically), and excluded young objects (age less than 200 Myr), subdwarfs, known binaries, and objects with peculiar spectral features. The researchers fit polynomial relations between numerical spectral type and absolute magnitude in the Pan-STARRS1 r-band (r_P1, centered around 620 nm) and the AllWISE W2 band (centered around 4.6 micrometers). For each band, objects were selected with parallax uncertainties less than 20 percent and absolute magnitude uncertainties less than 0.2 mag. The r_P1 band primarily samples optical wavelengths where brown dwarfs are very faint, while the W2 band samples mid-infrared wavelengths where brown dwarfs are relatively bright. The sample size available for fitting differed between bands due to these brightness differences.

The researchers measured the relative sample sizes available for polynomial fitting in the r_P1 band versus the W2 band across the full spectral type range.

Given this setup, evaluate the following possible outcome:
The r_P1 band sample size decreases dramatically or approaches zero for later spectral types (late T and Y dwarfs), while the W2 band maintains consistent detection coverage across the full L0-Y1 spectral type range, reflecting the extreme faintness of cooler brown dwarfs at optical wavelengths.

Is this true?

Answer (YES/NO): NO